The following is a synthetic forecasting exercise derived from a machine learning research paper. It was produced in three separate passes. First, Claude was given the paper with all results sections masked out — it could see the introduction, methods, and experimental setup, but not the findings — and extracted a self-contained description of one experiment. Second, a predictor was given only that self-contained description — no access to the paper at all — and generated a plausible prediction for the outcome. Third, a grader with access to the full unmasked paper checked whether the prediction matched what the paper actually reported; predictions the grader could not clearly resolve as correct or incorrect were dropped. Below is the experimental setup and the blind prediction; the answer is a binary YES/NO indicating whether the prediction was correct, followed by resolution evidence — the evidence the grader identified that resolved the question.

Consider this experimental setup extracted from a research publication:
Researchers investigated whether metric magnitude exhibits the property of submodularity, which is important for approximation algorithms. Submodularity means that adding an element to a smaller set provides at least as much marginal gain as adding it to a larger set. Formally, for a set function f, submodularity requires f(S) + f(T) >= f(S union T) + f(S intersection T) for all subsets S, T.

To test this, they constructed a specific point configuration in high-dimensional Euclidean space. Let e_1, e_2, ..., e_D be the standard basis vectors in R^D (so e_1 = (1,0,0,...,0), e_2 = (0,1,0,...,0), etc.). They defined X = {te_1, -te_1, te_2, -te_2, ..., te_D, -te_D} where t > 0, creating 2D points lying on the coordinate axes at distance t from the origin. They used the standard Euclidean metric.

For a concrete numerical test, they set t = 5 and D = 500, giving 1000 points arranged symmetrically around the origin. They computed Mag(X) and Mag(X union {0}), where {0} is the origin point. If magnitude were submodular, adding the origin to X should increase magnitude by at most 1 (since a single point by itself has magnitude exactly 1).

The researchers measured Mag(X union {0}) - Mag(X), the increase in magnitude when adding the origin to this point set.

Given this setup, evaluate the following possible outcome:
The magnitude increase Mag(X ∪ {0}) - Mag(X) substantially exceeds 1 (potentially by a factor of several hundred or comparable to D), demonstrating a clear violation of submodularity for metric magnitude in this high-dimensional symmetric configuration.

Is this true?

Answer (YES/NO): NO